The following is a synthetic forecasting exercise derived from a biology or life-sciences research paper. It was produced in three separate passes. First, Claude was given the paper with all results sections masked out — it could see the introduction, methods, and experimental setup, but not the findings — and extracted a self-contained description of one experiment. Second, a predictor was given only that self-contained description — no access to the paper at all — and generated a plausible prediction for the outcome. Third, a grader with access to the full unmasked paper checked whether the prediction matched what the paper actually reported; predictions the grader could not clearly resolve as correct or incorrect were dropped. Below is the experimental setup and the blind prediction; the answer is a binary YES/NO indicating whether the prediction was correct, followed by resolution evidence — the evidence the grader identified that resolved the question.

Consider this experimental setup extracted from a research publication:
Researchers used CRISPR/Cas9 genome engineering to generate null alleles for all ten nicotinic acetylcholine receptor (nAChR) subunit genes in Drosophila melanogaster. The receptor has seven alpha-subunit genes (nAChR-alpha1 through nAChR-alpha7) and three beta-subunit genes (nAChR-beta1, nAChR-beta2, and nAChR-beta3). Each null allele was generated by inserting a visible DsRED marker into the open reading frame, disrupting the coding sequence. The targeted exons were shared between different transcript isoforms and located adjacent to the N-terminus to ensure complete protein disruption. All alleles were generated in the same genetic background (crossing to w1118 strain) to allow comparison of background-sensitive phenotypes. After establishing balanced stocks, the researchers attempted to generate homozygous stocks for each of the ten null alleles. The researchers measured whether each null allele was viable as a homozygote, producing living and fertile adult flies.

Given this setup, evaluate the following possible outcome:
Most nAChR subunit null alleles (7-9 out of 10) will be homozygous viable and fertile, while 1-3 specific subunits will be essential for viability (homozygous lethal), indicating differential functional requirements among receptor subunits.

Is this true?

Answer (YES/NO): YES